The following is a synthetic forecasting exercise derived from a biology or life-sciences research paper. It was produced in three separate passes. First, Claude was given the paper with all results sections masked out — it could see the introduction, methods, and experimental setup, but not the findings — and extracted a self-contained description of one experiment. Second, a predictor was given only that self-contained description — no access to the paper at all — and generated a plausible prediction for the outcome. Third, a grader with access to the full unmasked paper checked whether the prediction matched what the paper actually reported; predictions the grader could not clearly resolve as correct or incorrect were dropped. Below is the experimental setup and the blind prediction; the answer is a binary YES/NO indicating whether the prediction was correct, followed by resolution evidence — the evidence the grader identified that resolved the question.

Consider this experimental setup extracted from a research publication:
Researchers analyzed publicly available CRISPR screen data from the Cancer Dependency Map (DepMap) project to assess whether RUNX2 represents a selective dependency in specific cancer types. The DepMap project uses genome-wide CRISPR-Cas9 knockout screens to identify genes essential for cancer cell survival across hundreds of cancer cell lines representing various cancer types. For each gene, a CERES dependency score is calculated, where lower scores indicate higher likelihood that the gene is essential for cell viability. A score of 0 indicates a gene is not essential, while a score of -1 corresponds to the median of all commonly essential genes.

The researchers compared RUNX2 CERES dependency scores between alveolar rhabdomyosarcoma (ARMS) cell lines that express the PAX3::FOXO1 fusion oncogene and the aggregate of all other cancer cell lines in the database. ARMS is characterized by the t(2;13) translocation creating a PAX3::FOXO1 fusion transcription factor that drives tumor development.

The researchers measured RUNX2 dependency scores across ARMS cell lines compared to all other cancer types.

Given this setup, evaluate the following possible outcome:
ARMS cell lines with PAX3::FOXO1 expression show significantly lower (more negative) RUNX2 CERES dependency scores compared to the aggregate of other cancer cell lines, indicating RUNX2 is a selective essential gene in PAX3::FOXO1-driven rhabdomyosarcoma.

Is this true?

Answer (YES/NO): YES